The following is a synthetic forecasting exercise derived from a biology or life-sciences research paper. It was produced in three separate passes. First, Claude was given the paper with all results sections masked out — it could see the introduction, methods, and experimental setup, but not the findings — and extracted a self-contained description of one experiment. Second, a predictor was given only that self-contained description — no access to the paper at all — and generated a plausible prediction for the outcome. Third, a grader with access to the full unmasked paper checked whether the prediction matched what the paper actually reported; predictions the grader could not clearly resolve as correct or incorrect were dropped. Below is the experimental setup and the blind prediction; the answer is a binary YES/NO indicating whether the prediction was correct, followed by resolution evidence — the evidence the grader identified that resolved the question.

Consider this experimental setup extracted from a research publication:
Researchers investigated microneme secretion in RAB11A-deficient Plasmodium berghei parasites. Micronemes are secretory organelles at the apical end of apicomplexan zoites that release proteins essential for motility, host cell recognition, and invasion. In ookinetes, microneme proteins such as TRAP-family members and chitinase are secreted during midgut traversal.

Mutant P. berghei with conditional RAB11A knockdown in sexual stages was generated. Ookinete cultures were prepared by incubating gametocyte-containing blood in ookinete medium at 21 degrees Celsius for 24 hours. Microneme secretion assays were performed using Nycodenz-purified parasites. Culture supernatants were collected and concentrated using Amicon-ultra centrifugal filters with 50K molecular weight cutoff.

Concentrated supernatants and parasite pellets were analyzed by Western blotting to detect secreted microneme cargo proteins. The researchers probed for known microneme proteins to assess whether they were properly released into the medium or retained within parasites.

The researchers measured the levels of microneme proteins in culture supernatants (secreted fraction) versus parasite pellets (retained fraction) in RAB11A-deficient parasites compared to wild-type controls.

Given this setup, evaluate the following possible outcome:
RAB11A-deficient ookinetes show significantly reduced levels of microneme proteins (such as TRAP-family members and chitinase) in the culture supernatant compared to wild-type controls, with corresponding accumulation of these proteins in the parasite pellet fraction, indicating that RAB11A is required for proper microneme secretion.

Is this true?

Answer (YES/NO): NO